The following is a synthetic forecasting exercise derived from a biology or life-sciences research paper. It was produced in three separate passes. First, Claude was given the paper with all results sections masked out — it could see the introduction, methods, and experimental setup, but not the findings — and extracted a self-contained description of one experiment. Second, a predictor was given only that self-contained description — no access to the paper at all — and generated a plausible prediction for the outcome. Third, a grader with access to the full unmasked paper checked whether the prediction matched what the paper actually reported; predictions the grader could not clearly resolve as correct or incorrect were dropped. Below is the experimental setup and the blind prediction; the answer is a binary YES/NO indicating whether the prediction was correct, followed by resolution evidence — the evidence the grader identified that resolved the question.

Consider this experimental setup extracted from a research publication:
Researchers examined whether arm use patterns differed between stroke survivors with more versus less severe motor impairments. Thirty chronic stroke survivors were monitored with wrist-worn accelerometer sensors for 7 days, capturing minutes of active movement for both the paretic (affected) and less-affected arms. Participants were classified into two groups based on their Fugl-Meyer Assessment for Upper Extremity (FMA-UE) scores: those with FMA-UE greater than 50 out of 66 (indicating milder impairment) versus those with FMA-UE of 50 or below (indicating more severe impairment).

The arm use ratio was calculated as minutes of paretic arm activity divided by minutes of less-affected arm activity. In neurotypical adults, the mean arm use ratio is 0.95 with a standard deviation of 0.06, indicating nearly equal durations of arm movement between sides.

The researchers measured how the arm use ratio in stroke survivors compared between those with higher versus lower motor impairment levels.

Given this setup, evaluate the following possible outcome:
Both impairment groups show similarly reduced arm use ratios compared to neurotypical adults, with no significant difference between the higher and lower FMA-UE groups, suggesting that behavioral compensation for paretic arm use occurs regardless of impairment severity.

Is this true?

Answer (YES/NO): NO